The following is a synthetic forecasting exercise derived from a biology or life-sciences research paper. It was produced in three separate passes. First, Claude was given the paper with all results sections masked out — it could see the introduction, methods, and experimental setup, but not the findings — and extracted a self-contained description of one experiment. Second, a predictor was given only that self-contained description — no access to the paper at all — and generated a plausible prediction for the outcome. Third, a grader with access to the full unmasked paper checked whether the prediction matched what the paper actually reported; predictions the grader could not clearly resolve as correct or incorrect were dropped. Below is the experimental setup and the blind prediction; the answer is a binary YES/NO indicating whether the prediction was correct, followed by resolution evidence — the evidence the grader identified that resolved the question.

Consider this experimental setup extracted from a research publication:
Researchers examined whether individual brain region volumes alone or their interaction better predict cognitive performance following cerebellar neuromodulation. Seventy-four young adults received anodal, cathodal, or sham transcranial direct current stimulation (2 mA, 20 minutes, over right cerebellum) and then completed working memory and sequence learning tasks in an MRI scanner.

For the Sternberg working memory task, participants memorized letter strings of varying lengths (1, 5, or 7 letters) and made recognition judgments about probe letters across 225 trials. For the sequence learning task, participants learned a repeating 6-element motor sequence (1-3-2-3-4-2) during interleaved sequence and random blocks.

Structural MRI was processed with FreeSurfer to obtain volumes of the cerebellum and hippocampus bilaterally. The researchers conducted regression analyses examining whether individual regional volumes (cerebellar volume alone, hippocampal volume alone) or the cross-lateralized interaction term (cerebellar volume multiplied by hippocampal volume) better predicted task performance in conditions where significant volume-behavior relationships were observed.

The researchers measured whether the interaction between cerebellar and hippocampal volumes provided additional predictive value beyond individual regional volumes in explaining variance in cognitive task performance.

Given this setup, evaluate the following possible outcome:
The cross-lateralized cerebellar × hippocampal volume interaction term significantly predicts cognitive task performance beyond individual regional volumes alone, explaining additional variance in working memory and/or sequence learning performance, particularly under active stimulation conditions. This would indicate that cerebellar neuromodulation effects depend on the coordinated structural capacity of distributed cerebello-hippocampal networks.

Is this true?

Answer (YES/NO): NO